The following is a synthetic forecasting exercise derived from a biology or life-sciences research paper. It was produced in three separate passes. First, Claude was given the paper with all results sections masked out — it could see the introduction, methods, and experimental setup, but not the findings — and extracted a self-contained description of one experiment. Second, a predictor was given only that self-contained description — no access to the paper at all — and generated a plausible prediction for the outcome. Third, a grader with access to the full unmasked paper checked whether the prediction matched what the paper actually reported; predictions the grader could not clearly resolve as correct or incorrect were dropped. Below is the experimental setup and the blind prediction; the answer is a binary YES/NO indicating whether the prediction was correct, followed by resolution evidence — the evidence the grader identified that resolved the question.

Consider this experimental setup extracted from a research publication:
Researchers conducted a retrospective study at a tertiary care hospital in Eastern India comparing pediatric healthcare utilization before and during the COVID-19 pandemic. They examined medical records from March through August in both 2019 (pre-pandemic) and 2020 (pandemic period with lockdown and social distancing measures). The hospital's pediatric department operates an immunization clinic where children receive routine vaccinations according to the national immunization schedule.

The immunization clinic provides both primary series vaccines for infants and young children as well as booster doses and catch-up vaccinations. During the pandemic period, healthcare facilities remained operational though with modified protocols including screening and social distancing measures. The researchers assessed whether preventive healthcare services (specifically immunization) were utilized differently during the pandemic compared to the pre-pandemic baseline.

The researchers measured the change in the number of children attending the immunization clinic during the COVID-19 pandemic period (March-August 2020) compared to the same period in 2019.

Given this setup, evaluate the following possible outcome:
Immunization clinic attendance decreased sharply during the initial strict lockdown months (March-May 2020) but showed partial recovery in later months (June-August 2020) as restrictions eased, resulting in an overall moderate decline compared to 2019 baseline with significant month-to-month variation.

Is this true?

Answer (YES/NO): NO